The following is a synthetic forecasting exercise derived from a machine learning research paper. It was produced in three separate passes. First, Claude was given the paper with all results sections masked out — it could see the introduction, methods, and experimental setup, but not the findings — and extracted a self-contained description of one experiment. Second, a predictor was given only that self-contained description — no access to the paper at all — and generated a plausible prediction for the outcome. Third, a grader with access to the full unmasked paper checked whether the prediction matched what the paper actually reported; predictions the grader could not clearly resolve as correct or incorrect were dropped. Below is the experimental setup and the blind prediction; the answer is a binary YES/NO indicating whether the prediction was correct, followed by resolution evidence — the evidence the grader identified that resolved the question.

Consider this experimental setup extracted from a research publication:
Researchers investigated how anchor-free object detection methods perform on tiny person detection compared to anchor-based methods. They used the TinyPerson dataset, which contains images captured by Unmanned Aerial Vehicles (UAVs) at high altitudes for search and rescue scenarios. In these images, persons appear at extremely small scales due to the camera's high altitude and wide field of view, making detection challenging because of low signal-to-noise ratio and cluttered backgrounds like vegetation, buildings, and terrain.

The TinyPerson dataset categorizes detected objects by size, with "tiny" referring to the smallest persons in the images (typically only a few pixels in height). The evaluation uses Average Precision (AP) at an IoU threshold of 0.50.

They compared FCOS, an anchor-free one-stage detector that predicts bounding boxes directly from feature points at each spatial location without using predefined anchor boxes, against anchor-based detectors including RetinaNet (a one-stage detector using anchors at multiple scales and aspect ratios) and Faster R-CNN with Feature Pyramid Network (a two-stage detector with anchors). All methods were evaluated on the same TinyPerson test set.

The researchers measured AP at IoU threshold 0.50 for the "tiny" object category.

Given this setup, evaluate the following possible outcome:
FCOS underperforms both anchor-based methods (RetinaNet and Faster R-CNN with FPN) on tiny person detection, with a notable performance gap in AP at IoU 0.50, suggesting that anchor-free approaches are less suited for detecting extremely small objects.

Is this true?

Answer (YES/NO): YES